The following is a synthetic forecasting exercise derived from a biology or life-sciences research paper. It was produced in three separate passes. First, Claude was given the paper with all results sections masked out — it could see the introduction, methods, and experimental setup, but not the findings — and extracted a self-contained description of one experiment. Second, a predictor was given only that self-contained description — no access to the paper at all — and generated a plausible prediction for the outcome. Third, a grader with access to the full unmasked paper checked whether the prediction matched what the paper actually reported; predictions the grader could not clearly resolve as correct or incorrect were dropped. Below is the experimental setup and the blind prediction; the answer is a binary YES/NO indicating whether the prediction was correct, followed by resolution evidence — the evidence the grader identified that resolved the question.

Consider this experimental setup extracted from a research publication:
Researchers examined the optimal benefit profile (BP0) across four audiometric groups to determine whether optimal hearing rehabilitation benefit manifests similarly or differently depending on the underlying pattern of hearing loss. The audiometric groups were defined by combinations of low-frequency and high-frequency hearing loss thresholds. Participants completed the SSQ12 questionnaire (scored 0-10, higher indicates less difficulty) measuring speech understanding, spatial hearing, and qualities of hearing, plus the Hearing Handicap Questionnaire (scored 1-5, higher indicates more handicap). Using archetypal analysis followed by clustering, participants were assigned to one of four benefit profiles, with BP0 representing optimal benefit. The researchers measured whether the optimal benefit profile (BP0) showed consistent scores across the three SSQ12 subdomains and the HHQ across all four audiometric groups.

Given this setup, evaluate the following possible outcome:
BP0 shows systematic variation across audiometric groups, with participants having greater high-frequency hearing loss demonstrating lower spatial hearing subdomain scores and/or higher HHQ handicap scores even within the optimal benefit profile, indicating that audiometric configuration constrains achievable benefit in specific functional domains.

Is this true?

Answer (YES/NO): NO